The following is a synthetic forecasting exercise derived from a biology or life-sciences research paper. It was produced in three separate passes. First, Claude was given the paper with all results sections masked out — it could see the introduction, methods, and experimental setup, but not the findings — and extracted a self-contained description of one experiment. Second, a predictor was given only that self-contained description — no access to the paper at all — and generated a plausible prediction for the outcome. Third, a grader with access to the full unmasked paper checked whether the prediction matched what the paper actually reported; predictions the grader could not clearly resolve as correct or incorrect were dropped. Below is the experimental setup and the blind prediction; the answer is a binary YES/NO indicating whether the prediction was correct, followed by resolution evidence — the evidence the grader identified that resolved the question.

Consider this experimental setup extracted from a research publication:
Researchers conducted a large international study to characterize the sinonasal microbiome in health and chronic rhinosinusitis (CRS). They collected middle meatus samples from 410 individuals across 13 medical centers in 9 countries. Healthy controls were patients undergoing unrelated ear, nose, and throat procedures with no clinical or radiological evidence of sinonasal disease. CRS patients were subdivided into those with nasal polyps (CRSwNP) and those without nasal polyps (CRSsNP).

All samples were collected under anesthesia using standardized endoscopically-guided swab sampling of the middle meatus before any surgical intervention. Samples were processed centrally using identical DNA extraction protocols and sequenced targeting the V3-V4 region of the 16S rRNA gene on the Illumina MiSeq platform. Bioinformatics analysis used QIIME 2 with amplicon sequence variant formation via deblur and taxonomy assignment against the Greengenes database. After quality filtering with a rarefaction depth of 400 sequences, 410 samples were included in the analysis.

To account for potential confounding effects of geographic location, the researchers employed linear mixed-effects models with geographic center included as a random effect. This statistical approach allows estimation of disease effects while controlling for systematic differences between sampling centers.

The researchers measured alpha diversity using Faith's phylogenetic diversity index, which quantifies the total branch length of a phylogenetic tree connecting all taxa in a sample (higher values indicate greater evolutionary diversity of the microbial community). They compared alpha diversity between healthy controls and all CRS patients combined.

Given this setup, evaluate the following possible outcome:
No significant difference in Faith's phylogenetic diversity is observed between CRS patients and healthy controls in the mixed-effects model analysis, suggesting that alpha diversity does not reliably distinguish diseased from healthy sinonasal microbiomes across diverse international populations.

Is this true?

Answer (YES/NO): YES